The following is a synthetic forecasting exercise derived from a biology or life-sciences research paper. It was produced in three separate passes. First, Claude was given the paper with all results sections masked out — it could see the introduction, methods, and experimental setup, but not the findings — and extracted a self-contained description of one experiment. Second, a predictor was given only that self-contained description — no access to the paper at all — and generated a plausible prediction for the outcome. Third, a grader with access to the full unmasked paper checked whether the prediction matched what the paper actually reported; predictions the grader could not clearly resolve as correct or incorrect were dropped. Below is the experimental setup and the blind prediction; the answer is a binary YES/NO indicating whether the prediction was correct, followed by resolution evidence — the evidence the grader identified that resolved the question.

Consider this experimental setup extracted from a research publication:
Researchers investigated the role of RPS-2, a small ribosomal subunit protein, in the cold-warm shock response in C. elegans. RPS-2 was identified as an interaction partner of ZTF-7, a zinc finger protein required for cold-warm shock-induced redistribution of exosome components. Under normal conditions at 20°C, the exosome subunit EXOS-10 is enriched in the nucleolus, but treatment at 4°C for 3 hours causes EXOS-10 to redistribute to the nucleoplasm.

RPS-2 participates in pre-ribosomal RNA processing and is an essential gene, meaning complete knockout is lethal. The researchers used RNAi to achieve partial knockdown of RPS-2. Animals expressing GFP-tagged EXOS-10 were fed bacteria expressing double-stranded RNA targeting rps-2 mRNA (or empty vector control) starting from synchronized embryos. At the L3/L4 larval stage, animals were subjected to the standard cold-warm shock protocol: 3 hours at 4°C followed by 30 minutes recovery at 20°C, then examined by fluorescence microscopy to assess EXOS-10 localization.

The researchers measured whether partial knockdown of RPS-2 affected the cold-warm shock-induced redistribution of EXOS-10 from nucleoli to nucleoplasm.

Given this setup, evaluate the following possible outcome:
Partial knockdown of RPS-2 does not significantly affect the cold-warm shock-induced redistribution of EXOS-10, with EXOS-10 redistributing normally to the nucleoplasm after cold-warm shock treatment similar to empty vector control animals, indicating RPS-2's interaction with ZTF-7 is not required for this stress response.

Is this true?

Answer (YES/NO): NO